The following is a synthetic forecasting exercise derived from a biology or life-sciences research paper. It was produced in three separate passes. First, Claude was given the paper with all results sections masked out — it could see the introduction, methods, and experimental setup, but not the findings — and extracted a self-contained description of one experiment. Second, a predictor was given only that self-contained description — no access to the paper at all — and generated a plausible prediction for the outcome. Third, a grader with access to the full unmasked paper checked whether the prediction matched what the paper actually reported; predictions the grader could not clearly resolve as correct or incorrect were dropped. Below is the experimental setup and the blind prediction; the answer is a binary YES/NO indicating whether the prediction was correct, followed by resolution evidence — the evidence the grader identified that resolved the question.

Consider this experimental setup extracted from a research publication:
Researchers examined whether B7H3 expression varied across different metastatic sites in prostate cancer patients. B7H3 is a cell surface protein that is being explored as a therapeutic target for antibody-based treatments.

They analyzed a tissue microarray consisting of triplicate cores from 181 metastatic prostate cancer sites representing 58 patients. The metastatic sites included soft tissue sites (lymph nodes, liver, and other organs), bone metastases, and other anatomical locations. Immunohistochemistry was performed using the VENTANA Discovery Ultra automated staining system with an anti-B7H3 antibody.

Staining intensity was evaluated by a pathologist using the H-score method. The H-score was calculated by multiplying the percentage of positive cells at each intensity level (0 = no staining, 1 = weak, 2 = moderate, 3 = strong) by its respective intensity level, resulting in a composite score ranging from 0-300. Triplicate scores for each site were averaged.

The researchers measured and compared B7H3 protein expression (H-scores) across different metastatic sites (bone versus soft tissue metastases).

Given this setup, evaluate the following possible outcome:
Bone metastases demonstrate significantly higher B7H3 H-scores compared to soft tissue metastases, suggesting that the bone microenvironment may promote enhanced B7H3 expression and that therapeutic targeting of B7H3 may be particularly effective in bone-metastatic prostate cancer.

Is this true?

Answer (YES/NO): YES